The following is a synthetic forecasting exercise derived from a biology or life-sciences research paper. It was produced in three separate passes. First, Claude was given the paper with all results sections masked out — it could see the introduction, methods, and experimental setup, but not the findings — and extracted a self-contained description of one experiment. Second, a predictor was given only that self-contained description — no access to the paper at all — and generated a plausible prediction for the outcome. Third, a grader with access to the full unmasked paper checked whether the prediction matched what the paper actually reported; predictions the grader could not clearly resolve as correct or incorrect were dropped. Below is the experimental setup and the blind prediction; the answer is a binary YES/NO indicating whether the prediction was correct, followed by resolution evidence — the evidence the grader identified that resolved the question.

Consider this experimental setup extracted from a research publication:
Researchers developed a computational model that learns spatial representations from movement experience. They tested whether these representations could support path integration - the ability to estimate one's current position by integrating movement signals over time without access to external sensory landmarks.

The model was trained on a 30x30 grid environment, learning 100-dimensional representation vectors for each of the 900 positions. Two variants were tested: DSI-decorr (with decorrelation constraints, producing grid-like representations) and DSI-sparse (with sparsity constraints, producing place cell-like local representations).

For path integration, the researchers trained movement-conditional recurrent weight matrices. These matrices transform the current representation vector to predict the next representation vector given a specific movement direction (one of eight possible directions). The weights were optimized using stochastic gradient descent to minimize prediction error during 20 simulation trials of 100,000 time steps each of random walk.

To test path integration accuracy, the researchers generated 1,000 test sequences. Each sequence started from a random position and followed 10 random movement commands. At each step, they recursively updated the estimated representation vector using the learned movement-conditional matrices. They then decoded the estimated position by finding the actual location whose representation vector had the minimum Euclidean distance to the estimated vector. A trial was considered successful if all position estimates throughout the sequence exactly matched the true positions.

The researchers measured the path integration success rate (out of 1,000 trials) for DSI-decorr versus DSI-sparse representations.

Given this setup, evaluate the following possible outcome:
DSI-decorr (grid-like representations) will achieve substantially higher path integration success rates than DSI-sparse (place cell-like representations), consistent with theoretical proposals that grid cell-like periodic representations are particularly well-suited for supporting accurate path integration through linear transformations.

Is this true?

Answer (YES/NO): YES